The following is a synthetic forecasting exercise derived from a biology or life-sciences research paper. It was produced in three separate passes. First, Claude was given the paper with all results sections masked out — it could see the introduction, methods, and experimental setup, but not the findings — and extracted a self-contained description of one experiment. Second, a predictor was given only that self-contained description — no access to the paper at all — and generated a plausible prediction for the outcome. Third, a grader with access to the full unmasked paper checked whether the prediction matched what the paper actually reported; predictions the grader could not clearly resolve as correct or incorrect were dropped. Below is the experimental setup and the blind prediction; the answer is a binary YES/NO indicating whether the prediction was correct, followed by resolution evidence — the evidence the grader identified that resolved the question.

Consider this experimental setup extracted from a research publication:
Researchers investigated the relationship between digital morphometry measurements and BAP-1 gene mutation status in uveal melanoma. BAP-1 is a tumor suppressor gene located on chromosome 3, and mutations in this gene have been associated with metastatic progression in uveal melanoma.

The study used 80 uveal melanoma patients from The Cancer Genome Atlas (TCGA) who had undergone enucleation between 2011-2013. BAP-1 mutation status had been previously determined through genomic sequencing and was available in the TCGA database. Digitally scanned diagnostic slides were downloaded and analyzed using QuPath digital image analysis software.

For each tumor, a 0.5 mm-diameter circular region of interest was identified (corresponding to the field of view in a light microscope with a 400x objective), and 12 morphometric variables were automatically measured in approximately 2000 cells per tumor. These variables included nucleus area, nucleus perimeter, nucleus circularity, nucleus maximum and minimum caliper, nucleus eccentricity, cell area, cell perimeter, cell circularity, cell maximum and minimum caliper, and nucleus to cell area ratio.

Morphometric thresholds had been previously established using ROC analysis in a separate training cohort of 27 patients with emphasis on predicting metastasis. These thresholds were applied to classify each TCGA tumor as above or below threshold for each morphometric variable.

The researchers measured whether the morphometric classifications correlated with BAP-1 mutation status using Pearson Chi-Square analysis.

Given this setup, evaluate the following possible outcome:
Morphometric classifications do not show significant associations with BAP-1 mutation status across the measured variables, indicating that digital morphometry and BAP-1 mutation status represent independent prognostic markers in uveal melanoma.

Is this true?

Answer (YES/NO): NO